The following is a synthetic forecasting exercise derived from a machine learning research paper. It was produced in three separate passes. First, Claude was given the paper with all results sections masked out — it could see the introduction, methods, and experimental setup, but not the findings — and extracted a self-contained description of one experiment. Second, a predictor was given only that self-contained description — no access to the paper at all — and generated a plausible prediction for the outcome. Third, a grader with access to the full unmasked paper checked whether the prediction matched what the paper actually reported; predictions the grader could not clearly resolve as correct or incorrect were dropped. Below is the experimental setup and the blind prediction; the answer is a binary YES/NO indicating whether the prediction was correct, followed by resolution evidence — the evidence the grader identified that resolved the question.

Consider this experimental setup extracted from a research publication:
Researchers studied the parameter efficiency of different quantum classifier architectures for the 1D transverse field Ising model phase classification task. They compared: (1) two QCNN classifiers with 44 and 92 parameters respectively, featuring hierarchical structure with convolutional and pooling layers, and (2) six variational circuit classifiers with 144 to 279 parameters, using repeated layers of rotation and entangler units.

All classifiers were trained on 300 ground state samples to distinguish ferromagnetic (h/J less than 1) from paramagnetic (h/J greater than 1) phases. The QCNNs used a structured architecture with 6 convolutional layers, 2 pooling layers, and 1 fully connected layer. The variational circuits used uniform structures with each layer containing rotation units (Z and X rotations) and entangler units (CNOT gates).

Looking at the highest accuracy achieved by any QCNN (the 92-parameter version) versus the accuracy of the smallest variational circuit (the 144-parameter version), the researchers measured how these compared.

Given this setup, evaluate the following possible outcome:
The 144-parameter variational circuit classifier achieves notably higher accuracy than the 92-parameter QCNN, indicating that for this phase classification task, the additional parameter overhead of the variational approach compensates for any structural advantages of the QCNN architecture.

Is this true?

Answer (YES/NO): NO